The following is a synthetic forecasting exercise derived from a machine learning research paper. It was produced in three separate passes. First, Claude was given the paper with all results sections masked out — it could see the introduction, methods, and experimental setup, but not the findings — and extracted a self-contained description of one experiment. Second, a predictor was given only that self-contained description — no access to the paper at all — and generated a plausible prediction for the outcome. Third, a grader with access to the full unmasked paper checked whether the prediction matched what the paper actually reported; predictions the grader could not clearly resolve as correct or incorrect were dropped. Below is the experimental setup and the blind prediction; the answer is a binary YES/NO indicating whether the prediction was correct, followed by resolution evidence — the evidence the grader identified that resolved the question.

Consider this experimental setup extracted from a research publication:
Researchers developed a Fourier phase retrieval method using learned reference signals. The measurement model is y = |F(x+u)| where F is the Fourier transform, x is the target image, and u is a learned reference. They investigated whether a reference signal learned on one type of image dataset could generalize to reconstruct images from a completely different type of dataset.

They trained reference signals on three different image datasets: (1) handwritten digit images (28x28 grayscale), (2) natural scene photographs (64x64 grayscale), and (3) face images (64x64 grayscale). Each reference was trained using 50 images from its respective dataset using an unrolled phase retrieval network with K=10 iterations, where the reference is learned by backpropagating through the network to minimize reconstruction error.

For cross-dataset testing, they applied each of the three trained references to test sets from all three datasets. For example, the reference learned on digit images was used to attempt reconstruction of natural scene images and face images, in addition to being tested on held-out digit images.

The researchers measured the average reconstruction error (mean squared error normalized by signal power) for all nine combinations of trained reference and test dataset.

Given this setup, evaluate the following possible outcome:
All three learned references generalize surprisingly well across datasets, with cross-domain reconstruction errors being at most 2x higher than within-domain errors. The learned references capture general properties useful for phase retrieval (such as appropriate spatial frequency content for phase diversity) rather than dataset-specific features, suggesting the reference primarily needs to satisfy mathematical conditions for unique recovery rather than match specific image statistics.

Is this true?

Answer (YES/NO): NO